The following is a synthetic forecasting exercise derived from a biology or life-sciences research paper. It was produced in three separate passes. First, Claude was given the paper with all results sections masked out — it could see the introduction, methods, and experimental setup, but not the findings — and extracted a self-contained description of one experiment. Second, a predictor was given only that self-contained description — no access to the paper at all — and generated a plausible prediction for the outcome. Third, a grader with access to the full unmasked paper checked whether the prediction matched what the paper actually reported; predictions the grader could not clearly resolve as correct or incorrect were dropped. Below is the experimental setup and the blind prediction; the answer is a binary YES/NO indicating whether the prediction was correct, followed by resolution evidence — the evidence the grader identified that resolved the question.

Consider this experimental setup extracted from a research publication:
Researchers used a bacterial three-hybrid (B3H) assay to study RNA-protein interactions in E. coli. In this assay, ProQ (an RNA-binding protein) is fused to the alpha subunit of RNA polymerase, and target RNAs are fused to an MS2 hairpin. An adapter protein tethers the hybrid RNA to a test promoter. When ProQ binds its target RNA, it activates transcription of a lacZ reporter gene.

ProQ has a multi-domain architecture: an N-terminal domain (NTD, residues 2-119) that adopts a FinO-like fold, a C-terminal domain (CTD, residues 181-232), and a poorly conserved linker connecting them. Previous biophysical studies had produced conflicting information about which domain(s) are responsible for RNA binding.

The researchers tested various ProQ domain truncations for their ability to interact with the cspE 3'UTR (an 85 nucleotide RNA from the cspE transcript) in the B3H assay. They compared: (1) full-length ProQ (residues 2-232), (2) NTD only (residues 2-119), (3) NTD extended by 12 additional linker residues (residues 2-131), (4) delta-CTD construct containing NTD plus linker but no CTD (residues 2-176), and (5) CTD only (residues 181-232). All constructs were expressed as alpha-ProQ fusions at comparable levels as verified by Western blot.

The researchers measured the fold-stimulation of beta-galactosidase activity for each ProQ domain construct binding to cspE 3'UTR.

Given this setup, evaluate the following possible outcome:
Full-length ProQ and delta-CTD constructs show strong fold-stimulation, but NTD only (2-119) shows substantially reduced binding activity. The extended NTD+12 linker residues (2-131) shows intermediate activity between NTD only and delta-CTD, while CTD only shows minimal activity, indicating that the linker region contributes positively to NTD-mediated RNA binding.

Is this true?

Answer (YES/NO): NO